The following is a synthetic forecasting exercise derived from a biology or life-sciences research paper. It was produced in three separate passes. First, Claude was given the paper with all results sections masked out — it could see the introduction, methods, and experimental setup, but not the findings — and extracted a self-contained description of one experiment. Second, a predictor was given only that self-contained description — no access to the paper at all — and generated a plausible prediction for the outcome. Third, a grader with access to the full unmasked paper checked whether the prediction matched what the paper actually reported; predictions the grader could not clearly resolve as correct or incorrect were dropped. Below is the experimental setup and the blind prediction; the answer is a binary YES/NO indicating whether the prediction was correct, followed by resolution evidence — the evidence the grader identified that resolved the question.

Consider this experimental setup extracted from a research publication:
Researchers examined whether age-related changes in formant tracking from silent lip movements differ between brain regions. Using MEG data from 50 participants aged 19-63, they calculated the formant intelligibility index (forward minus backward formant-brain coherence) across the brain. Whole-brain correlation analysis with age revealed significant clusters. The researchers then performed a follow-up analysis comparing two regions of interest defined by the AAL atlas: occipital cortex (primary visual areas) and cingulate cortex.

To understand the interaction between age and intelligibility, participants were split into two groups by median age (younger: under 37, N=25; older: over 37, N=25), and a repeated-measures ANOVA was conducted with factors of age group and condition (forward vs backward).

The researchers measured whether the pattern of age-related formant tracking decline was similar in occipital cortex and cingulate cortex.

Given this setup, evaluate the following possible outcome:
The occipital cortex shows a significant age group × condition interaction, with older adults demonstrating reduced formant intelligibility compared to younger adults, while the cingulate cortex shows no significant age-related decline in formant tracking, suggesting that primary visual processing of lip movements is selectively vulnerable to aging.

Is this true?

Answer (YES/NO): NO